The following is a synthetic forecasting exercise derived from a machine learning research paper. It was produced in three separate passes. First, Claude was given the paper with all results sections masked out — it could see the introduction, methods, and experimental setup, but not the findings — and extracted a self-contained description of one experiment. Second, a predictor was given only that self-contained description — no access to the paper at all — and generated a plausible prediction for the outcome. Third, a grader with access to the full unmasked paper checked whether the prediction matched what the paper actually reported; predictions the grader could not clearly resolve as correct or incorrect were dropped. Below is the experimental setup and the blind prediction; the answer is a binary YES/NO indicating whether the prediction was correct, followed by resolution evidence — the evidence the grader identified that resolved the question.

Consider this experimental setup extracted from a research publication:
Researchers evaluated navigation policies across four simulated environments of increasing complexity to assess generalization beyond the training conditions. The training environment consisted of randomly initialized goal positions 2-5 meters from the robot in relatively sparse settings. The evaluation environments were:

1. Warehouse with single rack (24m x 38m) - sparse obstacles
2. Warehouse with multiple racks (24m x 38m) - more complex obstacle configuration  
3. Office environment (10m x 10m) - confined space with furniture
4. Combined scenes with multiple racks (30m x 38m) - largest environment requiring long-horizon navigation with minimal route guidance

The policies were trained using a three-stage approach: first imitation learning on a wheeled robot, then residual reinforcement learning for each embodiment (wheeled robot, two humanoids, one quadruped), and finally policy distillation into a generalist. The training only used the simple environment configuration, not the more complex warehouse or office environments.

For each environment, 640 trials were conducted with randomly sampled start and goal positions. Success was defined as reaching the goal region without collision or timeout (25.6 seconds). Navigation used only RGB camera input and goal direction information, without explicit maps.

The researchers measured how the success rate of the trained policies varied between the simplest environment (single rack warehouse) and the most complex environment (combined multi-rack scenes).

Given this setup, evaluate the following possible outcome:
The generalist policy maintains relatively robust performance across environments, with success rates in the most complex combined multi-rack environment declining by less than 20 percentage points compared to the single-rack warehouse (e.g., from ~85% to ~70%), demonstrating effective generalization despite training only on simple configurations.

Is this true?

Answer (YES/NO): YES